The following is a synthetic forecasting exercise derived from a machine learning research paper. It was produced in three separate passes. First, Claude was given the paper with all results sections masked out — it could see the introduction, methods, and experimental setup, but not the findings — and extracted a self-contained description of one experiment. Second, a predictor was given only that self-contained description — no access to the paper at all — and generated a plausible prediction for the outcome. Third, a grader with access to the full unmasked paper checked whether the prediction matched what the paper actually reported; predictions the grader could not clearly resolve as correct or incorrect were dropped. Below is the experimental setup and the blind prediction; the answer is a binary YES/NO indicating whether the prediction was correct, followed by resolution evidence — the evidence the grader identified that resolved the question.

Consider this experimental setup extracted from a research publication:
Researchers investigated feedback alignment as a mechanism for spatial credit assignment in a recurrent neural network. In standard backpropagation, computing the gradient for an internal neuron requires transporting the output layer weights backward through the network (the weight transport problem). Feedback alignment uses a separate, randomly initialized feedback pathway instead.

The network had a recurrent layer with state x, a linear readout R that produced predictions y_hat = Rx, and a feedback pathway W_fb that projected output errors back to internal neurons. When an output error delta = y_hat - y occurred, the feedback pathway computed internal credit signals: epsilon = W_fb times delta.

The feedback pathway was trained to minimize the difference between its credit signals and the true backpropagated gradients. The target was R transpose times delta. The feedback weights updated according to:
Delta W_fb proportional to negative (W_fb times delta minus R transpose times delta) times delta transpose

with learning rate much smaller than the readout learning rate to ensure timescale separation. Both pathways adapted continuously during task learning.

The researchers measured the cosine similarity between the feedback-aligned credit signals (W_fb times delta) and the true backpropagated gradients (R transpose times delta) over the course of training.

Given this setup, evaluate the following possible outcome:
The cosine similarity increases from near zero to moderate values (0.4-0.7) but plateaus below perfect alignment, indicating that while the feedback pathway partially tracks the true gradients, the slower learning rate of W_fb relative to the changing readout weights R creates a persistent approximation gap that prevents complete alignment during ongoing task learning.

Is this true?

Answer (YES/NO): NO